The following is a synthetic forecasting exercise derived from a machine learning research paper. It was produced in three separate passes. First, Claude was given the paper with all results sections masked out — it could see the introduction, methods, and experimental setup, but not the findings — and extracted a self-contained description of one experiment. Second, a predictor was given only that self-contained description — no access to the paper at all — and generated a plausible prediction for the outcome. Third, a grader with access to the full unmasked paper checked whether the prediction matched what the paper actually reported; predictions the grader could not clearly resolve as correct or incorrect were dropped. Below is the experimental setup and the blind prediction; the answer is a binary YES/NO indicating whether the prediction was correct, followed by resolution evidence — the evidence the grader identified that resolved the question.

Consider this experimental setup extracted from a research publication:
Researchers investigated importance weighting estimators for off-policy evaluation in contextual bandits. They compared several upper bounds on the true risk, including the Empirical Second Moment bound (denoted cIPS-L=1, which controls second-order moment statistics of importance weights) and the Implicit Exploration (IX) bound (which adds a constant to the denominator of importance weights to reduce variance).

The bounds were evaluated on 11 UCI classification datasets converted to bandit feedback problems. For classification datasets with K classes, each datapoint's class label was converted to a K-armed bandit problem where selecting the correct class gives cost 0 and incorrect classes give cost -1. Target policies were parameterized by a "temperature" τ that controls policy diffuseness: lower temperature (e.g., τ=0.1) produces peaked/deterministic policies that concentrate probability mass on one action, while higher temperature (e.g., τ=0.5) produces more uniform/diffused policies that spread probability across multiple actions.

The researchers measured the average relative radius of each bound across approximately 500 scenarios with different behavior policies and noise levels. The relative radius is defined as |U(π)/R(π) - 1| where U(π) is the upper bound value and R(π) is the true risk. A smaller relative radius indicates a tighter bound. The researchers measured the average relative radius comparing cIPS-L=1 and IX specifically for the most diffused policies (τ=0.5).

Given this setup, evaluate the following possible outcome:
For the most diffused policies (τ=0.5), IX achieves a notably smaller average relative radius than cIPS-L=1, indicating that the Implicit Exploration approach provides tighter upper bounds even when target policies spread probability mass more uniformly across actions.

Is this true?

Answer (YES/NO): NO